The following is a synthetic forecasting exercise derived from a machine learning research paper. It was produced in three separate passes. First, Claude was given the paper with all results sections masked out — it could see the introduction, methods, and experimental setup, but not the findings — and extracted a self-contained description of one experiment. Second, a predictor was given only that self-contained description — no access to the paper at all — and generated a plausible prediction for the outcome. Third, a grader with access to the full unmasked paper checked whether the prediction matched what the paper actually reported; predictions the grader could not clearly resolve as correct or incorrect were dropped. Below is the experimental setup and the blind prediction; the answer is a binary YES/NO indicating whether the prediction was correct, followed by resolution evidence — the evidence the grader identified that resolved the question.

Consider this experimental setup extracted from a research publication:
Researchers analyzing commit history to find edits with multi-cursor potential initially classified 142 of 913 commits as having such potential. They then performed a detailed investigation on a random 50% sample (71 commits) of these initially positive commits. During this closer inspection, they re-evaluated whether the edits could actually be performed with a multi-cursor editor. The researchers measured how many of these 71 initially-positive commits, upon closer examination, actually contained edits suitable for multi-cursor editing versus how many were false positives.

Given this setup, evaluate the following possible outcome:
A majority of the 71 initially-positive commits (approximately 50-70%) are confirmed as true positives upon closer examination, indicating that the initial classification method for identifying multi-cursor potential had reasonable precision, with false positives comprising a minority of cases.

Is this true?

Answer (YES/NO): NO